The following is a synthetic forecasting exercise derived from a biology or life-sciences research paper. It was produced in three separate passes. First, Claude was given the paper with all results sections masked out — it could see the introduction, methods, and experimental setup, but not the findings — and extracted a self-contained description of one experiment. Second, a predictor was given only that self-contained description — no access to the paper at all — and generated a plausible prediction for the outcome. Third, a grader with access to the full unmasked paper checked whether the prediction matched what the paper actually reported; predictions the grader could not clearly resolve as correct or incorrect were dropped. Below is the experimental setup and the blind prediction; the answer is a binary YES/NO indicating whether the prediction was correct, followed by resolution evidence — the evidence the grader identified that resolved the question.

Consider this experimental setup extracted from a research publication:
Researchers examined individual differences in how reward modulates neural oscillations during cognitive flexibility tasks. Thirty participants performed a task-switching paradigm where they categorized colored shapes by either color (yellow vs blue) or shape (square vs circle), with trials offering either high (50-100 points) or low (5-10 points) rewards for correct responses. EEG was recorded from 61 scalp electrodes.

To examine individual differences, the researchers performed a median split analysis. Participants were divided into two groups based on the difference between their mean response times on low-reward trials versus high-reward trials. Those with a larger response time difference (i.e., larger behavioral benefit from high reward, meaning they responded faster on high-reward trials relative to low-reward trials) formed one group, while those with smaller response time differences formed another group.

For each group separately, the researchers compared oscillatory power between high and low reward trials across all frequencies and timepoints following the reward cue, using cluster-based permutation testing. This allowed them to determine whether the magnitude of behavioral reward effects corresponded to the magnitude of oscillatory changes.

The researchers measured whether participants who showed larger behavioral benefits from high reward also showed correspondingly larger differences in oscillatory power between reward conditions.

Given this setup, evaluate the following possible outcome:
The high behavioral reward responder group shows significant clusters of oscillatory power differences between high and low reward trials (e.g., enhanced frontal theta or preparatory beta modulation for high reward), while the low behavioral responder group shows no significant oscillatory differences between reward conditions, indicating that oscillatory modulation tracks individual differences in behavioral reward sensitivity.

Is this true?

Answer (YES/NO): YES